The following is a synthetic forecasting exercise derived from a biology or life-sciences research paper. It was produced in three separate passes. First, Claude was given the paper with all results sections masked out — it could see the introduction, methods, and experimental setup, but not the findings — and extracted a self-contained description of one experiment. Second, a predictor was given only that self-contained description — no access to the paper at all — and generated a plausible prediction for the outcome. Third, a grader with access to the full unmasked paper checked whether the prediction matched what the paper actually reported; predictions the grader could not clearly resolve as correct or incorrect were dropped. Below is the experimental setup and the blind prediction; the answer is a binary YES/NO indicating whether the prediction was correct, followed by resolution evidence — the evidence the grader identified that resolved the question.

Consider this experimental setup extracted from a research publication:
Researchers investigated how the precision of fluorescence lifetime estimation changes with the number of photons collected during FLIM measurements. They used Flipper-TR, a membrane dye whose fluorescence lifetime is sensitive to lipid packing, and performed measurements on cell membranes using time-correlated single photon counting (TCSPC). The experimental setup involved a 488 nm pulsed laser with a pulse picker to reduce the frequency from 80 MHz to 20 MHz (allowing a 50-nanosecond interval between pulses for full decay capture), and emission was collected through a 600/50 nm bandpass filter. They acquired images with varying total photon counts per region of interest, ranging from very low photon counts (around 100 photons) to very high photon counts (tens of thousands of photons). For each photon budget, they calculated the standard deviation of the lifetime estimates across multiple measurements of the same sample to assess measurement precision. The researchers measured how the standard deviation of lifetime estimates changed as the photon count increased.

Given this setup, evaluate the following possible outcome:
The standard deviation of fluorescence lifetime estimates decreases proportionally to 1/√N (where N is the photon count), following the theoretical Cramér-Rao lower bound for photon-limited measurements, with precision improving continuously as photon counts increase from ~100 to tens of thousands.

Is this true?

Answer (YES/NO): NO